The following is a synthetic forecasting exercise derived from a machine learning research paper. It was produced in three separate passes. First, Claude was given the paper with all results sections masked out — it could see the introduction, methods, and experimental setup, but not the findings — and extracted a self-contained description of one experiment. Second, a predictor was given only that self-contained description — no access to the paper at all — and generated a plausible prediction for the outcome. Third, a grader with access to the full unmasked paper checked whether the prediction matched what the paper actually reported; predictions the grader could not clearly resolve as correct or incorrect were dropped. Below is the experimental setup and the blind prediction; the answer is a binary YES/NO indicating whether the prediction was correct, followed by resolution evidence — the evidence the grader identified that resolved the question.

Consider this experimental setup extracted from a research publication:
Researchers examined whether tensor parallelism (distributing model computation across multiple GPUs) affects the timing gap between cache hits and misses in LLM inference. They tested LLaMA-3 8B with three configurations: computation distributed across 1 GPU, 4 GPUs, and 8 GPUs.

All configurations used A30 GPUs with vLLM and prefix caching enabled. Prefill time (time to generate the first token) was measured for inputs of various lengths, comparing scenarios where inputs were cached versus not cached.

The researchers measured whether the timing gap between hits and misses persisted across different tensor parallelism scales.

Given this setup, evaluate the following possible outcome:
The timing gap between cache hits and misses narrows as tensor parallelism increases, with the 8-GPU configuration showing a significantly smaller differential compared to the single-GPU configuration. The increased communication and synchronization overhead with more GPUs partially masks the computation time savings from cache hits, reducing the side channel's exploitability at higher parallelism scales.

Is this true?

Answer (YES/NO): NO